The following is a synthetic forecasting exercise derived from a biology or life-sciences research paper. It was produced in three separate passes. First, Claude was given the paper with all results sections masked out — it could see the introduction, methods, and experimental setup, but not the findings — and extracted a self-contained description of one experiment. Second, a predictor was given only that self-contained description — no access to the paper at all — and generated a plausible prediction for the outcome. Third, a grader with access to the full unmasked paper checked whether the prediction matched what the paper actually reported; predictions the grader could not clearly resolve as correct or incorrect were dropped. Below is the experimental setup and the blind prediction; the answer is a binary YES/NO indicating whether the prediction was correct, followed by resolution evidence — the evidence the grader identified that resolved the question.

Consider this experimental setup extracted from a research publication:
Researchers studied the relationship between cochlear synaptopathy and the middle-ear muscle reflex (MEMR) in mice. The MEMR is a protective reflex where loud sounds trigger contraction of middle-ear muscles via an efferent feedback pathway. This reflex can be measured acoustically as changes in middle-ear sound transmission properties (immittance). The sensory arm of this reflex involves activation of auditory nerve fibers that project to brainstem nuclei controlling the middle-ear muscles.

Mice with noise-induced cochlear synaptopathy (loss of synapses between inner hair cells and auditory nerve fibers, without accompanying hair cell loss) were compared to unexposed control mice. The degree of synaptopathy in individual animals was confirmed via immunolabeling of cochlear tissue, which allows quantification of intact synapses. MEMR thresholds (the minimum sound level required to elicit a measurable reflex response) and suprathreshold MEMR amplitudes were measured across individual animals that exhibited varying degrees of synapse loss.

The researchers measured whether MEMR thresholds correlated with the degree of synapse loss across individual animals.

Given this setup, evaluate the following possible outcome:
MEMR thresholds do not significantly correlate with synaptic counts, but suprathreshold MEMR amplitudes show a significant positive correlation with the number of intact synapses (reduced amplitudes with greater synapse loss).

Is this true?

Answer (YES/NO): NO